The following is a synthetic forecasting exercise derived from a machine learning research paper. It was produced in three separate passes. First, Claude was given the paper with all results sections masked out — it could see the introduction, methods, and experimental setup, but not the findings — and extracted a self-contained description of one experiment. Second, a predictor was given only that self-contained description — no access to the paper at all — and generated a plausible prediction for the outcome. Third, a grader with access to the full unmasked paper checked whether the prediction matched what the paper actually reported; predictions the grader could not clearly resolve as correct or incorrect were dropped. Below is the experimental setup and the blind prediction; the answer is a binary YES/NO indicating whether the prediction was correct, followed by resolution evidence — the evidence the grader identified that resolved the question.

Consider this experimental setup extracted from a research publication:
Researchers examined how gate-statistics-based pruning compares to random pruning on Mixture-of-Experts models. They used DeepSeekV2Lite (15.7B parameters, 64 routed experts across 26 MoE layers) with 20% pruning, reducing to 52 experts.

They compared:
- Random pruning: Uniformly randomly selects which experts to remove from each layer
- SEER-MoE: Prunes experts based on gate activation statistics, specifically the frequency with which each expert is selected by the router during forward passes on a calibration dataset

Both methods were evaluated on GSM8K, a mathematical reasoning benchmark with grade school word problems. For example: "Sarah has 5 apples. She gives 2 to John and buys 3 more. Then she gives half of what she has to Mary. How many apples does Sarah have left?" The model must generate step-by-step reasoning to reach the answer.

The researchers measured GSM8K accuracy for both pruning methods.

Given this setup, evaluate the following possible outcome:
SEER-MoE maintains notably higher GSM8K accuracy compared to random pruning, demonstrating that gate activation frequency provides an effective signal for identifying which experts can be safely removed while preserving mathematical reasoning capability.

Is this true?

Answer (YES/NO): NO